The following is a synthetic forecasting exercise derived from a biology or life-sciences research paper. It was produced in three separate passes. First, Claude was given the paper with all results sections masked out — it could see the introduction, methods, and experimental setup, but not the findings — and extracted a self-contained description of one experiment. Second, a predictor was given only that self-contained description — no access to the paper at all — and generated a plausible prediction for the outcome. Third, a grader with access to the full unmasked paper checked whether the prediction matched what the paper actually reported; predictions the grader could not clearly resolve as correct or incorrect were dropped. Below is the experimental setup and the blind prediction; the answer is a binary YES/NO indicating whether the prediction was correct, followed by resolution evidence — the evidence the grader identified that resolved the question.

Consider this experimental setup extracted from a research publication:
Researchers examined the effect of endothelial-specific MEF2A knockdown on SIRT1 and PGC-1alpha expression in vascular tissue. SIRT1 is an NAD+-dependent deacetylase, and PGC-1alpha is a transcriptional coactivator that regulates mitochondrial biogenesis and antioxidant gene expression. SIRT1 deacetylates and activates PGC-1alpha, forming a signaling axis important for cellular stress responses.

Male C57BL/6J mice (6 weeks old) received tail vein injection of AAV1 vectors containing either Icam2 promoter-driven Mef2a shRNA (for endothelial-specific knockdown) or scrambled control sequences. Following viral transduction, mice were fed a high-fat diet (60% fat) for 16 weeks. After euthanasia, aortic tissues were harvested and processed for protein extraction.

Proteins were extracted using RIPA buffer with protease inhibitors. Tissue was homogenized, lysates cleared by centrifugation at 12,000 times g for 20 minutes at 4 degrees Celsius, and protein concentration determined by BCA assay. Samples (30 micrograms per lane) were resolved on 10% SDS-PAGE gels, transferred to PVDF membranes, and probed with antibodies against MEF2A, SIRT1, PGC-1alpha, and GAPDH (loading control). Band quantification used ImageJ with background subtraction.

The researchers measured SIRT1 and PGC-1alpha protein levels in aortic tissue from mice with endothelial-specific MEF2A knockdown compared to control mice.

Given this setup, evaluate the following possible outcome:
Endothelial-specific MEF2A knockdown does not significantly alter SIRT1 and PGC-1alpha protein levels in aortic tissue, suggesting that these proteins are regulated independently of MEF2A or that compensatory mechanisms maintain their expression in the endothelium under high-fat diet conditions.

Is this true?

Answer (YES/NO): NO